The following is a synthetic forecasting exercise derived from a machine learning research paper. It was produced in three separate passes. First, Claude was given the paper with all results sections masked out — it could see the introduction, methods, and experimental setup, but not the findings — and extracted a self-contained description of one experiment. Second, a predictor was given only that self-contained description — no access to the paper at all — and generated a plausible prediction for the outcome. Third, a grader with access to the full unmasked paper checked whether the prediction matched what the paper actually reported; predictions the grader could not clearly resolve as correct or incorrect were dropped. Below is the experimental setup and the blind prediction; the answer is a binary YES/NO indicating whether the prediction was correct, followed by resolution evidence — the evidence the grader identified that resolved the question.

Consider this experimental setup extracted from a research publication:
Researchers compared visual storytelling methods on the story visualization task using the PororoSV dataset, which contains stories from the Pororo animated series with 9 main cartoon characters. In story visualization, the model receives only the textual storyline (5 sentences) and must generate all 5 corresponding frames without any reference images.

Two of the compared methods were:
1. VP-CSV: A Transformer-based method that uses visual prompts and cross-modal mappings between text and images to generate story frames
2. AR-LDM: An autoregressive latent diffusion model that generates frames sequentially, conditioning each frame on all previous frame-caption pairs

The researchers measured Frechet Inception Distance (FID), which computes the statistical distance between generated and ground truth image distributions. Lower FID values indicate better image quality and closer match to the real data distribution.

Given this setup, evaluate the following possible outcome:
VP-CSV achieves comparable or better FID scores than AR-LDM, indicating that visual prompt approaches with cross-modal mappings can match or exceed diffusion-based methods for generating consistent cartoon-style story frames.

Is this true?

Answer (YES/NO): NO